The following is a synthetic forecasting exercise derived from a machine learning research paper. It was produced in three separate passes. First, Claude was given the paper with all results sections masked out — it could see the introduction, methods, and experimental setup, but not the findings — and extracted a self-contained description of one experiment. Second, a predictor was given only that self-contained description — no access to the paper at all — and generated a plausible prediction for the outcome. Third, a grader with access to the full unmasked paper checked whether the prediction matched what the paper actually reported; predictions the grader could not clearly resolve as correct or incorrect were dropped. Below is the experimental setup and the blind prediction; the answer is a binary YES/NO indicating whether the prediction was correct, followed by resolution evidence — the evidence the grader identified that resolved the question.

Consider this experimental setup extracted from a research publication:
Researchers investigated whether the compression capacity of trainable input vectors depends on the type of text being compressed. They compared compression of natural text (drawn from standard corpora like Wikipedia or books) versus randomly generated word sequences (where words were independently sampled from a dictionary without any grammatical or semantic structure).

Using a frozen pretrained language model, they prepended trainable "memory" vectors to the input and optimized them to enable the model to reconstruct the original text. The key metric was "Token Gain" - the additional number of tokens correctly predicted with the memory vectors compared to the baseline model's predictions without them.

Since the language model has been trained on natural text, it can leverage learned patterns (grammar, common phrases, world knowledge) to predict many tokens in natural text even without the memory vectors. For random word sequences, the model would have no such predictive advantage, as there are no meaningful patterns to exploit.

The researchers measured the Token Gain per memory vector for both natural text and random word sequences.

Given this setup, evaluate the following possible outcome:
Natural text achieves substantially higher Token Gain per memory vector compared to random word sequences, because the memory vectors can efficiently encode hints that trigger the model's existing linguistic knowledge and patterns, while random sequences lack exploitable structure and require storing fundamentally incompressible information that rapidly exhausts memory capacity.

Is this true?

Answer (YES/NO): YES